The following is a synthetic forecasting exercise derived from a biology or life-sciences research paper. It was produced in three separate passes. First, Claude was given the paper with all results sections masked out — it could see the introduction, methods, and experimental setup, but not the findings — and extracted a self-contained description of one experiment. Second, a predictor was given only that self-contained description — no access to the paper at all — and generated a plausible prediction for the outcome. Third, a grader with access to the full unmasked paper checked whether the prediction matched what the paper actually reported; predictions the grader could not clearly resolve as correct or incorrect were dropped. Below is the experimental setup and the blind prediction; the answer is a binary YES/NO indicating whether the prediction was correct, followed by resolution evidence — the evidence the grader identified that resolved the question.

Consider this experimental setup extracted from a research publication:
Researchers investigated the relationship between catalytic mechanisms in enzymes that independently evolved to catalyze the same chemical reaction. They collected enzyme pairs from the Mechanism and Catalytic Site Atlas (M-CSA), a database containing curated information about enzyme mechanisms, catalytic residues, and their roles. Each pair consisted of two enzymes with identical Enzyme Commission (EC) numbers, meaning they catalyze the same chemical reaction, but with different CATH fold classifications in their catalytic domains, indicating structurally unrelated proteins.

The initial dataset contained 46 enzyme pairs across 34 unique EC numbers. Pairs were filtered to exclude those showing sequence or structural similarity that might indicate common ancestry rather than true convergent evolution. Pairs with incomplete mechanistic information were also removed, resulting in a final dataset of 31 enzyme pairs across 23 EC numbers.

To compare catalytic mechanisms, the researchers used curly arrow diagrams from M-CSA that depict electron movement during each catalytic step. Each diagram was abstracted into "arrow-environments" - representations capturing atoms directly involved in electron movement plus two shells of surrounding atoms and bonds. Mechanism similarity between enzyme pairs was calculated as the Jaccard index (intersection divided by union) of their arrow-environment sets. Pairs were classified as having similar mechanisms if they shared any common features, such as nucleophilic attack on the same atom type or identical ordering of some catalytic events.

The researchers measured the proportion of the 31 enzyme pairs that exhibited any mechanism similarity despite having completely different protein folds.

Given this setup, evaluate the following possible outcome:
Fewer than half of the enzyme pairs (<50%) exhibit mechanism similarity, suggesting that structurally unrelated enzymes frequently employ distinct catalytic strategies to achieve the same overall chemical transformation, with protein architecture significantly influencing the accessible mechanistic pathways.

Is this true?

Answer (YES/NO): NO